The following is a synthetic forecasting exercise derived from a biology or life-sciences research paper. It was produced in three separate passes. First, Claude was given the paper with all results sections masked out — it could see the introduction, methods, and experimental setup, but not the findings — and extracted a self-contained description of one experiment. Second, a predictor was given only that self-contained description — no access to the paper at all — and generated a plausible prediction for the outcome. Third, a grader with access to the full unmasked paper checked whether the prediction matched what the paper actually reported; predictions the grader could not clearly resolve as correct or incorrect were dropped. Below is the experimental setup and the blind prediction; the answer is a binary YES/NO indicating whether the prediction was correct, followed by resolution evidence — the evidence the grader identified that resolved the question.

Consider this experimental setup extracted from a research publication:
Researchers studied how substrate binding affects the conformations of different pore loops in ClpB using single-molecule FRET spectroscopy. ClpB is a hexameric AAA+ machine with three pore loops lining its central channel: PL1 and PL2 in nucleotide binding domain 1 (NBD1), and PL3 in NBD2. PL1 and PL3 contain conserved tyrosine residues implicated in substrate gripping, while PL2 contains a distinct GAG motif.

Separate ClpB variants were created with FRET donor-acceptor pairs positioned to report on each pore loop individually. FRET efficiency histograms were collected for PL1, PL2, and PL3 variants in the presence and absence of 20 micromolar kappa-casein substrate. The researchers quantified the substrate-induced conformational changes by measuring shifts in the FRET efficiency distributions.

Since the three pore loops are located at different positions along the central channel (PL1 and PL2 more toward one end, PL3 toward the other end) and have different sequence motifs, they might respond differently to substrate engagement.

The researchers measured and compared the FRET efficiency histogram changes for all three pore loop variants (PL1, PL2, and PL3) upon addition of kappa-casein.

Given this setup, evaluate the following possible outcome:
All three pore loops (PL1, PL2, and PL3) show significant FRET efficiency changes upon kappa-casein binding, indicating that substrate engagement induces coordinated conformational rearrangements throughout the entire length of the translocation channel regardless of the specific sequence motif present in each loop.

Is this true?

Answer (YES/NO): NO